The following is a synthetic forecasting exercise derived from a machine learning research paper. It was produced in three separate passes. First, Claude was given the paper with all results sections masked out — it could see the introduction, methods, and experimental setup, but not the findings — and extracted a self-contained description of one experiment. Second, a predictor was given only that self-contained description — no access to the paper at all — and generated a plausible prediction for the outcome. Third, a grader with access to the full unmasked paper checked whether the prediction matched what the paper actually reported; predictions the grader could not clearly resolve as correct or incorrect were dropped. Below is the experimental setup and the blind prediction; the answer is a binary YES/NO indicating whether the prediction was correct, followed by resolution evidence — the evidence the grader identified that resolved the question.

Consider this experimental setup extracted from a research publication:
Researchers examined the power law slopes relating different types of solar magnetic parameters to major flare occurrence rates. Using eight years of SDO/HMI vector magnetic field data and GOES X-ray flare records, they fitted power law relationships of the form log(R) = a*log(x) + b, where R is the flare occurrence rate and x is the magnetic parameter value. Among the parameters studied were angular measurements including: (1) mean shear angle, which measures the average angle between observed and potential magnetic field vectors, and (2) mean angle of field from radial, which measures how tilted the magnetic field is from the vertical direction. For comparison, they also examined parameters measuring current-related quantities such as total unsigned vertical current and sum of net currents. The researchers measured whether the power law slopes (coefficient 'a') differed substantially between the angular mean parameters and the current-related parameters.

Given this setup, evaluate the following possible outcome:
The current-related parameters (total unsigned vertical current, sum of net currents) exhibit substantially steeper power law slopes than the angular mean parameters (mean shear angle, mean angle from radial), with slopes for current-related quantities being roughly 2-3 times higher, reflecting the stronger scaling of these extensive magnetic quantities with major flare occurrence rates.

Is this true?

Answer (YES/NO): NO